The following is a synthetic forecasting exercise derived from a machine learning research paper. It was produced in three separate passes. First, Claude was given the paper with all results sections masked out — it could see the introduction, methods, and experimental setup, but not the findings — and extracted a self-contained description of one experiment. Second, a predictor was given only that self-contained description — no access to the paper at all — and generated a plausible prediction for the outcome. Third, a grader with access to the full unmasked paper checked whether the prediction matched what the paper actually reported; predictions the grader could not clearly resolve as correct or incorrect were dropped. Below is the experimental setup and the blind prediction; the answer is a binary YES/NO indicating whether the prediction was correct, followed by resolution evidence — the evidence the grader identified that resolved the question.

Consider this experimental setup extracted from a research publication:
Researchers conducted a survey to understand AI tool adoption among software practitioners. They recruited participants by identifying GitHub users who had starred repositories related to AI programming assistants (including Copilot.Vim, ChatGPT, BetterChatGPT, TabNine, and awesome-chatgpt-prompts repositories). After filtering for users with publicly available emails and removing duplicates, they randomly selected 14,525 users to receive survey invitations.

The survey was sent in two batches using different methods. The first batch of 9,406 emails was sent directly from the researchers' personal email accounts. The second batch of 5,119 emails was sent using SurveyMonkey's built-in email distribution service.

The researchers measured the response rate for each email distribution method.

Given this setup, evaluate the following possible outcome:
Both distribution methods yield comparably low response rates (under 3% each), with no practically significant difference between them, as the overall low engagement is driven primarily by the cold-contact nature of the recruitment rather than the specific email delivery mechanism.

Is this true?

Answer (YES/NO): NO